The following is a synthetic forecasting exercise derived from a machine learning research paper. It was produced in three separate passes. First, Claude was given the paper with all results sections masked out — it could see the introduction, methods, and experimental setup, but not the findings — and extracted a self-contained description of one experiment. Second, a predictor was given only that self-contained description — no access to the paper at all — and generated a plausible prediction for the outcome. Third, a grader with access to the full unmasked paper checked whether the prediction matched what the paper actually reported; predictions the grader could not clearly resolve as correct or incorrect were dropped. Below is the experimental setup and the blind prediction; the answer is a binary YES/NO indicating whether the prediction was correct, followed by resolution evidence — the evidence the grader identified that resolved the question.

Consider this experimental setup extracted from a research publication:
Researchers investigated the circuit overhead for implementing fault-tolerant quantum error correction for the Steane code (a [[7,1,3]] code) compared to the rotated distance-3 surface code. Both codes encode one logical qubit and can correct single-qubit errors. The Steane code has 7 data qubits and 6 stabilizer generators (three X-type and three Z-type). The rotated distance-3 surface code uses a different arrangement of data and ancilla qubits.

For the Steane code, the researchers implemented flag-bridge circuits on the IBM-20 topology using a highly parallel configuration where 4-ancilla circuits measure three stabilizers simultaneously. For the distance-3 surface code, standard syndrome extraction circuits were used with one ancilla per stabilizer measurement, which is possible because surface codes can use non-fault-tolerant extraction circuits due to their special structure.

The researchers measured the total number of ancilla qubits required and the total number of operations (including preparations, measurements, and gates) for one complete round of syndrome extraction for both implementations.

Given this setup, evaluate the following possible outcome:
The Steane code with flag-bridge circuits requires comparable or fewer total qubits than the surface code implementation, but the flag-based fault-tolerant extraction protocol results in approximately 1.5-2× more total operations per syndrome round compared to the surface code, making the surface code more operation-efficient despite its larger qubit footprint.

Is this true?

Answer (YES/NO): NO